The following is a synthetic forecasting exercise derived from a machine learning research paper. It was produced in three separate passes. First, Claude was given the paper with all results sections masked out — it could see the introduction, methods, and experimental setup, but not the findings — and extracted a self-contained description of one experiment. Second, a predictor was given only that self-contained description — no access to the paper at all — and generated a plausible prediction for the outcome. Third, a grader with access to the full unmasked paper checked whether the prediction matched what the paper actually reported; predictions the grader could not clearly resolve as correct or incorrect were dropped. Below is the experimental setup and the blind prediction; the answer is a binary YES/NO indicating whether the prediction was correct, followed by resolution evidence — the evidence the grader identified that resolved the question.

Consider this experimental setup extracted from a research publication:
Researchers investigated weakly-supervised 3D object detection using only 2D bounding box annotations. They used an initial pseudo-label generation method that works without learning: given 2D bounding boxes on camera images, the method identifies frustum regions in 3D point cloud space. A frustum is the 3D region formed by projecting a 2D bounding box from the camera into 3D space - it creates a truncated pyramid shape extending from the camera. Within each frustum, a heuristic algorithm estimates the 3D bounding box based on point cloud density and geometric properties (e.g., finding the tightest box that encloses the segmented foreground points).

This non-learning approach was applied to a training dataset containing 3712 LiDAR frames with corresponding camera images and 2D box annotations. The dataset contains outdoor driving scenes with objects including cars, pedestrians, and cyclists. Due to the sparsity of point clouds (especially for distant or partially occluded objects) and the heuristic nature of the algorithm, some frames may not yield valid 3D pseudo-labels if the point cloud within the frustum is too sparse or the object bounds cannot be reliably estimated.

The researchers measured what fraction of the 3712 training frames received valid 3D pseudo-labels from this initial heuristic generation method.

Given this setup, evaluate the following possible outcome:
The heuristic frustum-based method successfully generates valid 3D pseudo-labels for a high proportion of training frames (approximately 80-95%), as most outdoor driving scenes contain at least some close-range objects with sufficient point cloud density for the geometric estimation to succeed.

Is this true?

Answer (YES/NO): NO